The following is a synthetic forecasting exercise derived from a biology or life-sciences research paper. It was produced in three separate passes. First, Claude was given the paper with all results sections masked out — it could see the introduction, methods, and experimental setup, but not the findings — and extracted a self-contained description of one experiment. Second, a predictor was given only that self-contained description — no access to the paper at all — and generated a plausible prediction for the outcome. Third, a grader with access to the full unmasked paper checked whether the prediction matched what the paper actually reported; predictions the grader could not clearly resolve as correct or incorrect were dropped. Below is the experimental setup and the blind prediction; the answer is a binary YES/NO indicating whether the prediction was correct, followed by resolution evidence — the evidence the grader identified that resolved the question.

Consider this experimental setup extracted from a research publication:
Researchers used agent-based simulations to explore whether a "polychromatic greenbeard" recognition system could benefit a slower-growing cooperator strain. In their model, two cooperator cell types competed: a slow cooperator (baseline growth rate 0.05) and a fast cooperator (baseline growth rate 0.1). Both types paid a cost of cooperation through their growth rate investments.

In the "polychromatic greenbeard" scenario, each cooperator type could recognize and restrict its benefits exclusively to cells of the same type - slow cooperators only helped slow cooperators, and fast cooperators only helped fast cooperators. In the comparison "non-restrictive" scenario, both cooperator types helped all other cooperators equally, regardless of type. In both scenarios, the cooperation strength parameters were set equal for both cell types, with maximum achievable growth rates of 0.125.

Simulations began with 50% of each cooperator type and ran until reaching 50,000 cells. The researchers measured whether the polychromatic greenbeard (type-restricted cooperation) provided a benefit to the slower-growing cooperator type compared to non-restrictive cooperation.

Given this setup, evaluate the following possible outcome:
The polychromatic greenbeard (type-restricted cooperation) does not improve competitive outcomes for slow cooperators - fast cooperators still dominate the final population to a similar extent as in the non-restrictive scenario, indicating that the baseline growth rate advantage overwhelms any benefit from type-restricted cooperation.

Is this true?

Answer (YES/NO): NO